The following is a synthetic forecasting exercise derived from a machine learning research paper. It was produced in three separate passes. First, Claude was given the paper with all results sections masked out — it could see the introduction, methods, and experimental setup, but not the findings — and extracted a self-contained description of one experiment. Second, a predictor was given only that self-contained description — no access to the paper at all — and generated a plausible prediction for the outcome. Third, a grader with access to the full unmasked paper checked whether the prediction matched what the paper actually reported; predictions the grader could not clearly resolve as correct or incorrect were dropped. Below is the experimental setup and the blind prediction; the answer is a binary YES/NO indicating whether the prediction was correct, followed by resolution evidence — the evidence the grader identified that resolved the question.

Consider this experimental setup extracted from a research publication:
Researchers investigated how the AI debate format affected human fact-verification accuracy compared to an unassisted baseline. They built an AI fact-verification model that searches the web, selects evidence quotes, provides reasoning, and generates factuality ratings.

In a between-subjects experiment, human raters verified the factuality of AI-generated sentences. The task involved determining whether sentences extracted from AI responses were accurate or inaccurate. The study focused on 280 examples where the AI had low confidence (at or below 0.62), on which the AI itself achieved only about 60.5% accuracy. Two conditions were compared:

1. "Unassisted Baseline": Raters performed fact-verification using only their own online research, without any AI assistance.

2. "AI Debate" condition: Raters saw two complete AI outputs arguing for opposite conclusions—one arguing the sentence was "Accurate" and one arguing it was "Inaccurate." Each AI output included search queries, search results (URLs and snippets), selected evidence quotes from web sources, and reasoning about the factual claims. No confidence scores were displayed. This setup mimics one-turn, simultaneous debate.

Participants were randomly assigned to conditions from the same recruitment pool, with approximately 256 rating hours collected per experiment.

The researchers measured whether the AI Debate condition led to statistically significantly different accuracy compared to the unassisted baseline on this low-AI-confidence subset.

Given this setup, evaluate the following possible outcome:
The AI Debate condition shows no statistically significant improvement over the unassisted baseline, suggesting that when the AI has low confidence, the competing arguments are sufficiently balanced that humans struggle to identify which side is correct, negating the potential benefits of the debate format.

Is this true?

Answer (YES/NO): YES